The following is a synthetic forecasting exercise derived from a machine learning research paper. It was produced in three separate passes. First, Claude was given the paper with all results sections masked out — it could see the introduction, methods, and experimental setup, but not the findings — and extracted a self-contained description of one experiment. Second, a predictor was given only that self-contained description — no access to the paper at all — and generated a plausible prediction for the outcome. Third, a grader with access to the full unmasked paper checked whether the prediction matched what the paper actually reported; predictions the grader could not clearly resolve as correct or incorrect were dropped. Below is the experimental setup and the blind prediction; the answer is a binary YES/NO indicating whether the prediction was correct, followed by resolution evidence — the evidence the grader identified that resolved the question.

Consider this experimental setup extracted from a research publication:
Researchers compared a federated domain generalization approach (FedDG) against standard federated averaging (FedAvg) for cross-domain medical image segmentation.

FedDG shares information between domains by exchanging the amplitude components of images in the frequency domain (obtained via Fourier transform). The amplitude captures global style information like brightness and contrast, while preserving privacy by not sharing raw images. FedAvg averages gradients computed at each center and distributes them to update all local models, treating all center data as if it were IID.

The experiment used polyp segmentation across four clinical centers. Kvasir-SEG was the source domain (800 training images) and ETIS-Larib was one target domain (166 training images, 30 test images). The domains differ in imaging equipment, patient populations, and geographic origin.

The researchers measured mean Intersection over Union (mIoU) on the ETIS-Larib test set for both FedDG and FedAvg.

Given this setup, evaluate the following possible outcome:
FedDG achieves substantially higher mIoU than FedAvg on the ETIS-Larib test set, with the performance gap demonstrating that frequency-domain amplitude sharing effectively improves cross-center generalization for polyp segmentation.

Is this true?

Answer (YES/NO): YES